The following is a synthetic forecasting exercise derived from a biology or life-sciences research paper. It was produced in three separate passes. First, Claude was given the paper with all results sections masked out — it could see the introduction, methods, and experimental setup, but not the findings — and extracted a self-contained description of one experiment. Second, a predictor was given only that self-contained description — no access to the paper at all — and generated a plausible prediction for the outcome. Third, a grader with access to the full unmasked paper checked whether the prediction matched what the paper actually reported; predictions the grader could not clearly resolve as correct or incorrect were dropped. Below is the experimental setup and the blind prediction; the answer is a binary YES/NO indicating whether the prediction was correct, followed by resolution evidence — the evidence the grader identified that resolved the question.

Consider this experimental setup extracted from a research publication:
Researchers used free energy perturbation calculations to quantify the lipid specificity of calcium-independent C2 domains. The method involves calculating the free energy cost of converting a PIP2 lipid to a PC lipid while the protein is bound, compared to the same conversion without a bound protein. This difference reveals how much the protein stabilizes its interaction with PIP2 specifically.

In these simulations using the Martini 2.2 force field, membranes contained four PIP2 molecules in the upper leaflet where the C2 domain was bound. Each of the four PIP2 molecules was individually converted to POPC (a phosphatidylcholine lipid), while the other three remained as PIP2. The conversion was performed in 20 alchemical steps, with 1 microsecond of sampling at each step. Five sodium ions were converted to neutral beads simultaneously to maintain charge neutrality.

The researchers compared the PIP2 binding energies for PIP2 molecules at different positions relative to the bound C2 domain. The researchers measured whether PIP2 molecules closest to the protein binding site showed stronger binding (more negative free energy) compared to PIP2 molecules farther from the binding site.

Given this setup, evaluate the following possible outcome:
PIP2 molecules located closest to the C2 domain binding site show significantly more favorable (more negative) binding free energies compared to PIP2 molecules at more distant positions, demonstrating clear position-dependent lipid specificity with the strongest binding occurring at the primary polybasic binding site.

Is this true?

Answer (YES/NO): NO